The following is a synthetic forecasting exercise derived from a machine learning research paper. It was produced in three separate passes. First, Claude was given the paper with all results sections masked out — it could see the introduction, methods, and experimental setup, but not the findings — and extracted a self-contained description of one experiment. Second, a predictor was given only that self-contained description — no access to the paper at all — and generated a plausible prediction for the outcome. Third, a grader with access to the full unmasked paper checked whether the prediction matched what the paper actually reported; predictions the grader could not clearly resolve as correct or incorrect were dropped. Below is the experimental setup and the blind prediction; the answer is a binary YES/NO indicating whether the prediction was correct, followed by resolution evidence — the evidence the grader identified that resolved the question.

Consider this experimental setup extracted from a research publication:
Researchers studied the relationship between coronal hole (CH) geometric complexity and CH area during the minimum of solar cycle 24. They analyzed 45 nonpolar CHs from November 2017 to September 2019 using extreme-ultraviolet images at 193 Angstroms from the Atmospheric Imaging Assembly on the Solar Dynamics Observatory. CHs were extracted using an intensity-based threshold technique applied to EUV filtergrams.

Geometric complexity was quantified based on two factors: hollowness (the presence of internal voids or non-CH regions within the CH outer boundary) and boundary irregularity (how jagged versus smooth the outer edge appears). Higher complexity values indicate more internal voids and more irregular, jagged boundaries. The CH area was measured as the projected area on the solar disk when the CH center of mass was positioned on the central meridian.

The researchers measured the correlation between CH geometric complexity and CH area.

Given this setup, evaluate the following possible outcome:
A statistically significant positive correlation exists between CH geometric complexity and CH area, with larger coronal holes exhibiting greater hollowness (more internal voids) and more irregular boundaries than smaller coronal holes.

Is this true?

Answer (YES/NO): YES